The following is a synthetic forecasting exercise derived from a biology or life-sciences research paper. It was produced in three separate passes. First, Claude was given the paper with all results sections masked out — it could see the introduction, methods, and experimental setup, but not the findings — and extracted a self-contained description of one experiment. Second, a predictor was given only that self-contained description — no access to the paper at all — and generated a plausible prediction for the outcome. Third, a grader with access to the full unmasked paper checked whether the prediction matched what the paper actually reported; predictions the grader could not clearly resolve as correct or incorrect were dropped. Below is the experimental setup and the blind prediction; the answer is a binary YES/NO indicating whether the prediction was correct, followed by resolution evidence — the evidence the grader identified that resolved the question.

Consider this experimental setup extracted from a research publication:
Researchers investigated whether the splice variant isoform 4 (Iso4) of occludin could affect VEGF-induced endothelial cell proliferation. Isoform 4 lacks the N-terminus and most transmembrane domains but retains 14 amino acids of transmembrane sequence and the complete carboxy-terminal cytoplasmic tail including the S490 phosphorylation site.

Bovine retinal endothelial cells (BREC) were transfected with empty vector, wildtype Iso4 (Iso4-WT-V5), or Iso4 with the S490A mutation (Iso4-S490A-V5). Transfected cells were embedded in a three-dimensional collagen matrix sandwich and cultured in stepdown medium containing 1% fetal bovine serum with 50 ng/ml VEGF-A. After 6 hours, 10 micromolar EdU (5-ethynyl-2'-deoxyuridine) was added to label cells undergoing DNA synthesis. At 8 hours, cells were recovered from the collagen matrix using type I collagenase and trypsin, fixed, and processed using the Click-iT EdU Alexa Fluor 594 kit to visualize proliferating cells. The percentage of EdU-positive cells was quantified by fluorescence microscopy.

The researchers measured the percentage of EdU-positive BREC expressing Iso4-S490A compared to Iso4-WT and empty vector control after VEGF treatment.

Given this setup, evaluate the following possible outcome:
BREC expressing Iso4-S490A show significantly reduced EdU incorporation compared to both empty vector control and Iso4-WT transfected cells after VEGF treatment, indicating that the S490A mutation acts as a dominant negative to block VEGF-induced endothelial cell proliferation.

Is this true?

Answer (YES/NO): YES